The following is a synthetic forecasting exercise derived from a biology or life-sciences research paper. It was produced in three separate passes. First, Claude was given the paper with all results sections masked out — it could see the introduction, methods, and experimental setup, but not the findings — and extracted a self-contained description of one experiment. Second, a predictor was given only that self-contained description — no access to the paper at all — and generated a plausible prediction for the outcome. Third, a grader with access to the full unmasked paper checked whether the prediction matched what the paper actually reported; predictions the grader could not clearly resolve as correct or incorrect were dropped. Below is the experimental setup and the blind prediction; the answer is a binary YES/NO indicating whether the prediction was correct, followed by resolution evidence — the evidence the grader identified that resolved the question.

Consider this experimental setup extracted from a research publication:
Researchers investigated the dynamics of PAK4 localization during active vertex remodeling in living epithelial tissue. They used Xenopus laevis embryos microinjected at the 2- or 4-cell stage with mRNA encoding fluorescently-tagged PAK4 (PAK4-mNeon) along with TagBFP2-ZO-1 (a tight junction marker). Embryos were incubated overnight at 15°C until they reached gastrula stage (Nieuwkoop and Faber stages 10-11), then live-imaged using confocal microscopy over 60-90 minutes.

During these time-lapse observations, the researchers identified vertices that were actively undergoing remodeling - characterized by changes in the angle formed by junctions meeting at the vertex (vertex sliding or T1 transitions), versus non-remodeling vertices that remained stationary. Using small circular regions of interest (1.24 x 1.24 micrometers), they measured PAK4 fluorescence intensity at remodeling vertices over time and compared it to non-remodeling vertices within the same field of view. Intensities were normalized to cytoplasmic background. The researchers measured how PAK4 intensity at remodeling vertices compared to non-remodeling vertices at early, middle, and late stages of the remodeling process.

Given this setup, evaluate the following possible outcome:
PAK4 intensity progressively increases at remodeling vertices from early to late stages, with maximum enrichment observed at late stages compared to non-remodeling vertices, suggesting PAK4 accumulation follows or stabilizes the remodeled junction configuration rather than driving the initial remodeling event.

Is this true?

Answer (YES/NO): NO